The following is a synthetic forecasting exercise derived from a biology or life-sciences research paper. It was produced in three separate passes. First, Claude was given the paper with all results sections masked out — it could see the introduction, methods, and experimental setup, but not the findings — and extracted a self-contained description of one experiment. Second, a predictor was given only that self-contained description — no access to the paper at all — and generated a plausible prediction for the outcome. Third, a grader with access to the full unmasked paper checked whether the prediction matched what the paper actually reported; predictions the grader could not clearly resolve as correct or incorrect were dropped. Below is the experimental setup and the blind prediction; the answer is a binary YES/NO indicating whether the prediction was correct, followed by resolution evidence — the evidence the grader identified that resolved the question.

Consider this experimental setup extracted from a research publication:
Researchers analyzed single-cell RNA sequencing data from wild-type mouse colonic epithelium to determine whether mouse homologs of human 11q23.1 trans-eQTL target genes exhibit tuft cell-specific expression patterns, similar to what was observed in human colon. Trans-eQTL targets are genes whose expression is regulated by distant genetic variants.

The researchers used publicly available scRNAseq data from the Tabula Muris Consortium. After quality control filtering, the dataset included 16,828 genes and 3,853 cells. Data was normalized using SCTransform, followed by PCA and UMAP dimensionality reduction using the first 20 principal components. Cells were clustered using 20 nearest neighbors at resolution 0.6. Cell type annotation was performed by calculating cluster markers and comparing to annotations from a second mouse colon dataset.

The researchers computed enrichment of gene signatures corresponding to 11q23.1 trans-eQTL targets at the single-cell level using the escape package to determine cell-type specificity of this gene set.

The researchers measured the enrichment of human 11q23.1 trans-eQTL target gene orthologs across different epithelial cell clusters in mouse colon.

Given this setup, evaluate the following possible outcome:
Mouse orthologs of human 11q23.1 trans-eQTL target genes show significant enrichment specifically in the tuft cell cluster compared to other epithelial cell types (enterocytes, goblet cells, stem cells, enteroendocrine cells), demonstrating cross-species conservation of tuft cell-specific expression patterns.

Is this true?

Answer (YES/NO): YES